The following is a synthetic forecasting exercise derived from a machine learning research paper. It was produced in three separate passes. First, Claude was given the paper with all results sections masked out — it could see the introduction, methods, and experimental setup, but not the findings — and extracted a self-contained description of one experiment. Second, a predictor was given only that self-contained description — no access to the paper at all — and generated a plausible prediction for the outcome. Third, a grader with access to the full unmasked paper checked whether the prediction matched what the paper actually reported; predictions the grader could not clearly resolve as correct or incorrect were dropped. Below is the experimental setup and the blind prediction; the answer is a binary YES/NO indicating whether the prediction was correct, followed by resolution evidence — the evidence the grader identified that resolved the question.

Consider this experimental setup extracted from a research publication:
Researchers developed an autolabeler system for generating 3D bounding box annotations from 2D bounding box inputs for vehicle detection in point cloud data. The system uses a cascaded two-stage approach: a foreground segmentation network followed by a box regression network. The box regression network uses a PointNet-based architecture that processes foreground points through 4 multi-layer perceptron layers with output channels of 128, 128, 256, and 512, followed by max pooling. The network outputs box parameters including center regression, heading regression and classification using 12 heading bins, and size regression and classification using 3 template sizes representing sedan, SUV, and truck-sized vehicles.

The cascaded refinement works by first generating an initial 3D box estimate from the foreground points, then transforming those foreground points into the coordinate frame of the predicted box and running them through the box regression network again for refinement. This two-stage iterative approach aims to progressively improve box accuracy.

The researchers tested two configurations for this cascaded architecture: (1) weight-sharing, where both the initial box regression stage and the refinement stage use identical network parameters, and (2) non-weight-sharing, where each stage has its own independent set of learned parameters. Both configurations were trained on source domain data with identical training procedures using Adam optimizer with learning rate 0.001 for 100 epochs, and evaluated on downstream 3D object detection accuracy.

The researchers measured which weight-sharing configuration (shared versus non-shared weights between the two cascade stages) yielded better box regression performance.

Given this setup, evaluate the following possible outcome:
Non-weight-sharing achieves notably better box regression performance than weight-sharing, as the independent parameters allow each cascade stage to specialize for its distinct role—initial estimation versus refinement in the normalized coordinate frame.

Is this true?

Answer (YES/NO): YES